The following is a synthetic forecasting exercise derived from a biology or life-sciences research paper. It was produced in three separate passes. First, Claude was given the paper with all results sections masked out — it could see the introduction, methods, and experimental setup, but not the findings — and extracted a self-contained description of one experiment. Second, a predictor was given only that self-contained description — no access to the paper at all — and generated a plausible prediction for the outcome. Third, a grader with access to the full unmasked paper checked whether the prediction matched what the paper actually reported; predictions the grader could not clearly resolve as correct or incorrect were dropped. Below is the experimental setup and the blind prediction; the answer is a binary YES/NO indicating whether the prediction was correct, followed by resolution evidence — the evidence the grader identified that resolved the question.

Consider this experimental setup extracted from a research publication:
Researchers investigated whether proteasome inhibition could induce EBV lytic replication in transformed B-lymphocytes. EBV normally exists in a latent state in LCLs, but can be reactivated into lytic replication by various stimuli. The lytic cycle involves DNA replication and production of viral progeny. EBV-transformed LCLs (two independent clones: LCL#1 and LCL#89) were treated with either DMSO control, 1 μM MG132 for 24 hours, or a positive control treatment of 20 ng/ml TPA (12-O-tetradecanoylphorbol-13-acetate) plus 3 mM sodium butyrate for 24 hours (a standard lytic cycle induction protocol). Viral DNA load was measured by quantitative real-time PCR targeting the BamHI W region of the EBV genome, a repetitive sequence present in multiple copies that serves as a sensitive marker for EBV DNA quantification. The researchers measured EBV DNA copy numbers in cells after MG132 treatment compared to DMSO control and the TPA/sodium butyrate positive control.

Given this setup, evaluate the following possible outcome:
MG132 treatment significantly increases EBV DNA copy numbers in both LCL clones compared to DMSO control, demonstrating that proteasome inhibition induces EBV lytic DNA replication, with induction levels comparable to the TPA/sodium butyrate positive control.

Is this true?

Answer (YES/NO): YES